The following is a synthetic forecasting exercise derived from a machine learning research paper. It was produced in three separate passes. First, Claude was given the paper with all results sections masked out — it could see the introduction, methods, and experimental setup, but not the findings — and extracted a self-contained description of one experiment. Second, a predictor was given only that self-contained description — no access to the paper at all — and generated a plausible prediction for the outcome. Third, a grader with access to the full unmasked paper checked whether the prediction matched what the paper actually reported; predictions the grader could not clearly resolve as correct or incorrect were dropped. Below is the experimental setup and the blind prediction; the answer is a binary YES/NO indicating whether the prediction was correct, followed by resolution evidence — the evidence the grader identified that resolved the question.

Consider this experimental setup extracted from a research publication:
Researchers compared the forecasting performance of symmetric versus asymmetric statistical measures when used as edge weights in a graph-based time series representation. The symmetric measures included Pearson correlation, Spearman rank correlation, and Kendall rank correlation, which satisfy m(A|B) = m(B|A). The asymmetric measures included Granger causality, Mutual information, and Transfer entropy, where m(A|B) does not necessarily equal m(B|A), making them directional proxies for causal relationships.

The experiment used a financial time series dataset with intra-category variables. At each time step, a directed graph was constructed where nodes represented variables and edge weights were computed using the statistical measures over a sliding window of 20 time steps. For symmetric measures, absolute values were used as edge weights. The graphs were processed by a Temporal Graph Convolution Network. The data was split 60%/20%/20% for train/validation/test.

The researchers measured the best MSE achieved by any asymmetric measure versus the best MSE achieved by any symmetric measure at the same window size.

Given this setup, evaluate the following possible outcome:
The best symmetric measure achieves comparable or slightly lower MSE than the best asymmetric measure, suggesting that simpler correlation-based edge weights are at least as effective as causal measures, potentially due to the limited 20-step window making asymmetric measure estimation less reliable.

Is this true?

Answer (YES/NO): NO